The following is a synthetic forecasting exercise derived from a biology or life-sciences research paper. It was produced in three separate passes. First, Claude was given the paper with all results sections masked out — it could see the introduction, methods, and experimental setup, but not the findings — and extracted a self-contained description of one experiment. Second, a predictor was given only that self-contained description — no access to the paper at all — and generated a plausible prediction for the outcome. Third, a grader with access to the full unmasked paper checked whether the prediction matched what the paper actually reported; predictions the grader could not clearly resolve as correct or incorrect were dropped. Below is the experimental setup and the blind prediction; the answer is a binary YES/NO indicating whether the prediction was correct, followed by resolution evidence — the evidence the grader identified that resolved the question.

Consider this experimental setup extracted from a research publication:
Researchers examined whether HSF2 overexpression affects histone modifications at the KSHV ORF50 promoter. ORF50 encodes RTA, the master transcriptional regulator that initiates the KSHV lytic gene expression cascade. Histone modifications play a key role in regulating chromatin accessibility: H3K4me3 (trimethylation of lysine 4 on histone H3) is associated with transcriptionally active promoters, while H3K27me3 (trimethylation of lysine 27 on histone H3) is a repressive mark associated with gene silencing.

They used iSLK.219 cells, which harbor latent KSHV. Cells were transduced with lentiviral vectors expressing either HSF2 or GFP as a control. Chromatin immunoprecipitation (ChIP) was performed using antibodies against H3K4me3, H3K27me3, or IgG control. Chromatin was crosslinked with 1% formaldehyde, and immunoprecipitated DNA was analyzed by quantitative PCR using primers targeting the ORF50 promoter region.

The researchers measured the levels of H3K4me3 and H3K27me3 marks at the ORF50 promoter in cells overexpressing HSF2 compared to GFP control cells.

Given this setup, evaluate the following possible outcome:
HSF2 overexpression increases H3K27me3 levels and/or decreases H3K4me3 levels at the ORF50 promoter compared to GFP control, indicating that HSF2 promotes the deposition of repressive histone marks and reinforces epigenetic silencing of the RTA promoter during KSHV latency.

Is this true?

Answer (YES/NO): NO